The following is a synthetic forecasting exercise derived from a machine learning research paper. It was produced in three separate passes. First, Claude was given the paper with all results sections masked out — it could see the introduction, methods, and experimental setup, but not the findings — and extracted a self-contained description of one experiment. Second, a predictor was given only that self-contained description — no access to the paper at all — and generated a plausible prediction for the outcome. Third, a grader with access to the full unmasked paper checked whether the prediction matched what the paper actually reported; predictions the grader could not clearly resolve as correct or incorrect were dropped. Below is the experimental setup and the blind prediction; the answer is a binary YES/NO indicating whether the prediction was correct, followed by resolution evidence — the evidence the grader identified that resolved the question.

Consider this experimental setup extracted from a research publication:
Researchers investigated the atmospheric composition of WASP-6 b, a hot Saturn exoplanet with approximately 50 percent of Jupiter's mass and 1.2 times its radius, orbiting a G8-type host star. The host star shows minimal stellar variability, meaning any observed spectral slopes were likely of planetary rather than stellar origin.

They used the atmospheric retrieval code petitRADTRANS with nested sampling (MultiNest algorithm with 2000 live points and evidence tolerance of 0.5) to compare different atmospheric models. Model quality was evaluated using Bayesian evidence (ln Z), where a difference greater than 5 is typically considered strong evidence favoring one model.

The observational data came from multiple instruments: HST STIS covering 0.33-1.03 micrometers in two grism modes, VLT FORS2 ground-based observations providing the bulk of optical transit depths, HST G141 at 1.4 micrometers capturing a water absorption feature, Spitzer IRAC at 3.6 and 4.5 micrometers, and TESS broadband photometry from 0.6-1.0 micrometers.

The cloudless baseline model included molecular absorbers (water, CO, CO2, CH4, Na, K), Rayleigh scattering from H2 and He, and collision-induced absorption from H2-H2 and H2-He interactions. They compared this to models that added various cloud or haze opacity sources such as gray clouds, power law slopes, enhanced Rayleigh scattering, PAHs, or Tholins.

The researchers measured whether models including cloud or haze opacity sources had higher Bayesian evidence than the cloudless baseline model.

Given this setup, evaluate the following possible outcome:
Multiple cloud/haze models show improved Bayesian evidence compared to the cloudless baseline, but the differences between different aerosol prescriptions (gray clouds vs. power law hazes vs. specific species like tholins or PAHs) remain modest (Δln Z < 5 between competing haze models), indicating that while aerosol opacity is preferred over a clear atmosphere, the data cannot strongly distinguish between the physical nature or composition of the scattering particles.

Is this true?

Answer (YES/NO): YES